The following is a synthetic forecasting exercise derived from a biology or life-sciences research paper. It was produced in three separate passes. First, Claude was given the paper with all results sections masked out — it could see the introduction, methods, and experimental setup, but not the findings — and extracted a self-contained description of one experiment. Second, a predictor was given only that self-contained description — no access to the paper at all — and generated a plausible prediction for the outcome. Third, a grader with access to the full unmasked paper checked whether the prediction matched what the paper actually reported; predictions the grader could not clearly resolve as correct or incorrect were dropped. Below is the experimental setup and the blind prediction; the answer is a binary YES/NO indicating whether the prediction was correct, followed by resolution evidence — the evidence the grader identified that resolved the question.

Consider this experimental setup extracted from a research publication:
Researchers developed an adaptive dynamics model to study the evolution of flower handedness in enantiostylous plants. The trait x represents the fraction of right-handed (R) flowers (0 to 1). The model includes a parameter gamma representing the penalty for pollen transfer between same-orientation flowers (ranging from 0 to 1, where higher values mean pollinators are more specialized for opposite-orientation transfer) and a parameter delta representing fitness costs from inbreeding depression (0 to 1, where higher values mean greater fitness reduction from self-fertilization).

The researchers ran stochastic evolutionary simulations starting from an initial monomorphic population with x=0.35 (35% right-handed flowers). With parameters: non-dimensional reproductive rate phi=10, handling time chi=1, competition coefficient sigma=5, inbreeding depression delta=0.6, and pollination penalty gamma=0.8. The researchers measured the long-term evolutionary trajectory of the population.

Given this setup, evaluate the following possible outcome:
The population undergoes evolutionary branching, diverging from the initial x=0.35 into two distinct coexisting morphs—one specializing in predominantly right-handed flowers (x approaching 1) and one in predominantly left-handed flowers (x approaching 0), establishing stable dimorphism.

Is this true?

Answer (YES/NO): NO